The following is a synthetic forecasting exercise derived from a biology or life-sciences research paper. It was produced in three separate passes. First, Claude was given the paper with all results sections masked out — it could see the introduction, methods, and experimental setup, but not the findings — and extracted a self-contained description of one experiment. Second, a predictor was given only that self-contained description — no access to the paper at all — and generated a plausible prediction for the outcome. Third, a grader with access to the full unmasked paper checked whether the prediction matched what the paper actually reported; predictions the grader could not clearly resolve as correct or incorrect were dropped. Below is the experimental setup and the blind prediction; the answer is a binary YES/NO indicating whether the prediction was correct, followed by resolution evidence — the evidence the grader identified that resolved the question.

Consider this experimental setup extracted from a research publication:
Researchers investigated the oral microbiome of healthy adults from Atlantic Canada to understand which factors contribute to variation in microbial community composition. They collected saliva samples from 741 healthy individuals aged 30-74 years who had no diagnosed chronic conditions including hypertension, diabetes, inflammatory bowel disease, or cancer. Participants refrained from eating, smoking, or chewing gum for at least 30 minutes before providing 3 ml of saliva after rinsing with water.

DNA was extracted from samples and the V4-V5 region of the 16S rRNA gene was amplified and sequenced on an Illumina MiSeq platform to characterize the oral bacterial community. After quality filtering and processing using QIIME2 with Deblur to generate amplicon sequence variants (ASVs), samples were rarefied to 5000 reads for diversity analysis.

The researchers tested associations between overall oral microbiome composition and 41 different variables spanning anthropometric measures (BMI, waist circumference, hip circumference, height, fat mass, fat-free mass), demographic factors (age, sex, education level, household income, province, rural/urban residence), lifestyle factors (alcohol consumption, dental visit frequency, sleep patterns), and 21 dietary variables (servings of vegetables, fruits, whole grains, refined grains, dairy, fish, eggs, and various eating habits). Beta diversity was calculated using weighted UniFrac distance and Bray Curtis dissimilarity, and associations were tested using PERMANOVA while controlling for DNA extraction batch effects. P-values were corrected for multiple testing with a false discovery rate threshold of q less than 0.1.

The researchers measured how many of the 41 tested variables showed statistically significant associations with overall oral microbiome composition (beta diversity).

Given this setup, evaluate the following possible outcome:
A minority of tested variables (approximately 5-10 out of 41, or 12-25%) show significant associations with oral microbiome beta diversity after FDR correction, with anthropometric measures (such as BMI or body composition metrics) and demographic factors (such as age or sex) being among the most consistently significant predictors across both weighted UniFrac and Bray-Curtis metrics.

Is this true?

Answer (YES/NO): NO